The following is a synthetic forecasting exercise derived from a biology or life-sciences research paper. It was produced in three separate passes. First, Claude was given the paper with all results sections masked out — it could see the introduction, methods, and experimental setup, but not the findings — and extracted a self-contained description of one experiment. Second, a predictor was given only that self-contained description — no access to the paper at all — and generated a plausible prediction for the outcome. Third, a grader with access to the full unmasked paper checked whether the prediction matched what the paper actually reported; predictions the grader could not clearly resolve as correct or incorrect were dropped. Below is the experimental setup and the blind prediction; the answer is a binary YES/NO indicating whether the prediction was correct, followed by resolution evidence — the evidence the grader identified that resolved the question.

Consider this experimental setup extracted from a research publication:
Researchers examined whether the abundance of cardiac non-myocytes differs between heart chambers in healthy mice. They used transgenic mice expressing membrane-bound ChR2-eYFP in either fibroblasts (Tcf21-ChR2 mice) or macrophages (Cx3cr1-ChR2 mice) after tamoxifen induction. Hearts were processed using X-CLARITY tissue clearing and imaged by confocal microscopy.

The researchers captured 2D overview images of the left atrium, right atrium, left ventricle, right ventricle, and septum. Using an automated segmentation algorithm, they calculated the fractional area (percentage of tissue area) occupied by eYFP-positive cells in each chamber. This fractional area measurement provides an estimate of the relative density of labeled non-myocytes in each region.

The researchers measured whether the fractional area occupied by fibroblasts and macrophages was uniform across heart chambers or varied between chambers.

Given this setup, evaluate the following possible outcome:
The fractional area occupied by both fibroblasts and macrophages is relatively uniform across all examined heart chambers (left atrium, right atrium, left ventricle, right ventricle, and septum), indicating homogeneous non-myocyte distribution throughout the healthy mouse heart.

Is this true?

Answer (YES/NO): NO